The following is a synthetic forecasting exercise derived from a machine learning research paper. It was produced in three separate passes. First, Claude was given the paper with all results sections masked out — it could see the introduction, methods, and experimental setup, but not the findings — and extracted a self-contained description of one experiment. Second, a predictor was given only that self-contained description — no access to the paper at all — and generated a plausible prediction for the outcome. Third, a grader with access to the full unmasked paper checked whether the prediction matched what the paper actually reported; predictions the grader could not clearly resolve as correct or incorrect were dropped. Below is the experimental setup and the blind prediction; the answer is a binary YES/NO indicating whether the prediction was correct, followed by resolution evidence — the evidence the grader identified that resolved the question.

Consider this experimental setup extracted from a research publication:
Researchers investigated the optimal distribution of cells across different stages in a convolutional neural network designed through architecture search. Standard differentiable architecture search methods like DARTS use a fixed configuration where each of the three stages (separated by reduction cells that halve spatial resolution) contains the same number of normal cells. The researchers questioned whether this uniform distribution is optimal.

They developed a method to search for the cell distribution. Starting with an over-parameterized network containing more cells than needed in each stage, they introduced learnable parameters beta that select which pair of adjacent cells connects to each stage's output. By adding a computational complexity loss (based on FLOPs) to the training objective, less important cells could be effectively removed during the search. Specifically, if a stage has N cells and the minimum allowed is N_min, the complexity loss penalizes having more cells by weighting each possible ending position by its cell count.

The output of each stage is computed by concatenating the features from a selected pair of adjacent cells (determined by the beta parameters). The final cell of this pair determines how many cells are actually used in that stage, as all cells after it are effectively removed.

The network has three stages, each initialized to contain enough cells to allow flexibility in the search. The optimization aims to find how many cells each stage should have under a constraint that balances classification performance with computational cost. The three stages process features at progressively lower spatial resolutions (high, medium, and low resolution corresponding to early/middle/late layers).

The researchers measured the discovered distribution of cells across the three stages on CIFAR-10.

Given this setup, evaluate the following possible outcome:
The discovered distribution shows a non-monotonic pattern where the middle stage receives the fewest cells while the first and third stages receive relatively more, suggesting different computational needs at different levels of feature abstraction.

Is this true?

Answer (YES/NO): NO